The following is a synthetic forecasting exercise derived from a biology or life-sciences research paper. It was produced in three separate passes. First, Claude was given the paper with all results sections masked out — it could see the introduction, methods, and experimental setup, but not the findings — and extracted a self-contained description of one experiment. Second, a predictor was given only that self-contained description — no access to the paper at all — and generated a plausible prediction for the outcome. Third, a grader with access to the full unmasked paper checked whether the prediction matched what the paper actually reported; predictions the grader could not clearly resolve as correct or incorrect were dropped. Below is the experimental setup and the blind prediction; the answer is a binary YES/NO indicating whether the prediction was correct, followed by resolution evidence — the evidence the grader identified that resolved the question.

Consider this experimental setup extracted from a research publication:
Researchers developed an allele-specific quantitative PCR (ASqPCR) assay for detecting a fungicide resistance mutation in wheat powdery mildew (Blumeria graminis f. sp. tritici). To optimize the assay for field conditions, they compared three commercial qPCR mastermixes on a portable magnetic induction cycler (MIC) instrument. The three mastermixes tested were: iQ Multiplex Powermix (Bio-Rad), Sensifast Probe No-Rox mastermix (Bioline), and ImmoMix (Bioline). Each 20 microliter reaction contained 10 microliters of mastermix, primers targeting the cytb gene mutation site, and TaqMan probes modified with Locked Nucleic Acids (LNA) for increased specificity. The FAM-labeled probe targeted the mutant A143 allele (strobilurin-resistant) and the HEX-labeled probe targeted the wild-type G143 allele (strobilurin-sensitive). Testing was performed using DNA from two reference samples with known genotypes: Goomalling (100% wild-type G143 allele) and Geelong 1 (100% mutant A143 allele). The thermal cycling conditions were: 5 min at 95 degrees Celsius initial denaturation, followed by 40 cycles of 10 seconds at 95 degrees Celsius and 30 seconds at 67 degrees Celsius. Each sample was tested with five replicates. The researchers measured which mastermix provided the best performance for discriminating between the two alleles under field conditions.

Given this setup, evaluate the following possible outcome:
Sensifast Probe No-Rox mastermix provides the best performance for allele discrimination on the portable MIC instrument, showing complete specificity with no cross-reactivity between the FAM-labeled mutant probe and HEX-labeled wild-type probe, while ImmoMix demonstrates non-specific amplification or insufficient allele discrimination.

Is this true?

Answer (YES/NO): NO